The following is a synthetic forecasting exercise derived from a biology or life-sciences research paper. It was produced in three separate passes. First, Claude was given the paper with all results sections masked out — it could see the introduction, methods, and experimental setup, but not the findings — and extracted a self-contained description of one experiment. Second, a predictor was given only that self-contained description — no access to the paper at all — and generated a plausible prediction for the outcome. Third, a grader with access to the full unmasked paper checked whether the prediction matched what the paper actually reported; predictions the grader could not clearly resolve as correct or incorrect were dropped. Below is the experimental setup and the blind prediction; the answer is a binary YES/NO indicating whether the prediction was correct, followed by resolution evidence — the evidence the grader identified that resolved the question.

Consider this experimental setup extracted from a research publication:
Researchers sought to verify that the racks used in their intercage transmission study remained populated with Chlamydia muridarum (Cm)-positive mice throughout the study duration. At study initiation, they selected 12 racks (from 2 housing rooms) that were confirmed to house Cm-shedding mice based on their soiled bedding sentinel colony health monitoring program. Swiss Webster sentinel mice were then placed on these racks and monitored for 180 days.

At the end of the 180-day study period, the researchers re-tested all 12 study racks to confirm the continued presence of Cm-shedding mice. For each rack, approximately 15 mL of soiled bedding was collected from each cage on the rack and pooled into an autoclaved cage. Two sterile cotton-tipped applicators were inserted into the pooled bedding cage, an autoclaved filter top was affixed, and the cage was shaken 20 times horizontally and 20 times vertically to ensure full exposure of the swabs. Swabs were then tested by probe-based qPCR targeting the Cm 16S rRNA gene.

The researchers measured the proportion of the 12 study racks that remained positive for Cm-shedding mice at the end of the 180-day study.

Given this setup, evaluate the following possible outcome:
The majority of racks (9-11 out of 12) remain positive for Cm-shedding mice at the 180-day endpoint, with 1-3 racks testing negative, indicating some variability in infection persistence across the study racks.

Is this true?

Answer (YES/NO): YES